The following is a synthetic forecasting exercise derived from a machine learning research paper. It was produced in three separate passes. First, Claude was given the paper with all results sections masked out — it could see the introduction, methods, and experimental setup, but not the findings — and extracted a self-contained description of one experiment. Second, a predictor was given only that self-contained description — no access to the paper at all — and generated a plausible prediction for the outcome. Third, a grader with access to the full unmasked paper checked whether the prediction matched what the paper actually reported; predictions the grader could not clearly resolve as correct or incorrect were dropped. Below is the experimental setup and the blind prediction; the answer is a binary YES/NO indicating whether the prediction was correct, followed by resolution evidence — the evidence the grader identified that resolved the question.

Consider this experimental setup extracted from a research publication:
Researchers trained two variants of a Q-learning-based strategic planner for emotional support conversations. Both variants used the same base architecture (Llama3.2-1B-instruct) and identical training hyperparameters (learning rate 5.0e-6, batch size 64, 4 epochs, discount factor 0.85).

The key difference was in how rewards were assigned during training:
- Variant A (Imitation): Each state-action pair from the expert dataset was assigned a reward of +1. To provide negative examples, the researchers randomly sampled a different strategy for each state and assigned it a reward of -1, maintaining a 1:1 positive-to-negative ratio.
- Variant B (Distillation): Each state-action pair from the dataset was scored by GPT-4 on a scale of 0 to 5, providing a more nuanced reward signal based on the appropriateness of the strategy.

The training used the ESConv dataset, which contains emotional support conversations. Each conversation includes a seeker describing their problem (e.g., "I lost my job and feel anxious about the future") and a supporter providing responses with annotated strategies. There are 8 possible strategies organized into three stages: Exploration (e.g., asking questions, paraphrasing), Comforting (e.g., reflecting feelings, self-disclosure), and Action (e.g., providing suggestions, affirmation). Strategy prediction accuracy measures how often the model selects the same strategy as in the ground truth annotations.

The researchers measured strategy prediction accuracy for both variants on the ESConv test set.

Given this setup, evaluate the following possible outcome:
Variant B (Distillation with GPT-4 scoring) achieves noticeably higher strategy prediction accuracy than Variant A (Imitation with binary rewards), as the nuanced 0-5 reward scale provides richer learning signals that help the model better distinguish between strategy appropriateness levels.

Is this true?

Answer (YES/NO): NO